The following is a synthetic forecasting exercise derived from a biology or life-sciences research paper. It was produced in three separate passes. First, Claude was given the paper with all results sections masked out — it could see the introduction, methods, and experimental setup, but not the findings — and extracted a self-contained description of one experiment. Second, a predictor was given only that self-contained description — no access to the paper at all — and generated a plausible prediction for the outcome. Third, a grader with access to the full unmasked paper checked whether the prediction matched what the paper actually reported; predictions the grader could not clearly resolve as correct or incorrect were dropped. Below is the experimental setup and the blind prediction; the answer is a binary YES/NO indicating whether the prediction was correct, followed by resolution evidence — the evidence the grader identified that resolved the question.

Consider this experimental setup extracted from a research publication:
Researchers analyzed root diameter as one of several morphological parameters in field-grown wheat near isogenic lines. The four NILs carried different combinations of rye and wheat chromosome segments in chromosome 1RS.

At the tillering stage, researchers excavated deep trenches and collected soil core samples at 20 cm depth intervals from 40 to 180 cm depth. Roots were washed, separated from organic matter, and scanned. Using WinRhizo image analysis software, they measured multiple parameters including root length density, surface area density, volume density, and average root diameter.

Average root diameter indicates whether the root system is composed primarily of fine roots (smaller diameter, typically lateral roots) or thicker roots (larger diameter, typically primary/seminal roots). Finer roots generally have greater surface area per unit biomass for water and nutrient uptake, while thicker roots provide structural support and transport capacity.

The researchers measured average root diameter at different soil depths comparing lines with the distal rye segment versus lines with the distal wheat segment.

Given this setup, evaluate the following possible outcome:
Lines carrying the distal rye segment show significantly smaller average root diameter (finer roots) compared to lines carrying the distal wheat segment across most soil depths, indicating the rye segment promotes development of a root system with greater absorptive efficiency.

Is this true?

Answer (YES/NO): NO